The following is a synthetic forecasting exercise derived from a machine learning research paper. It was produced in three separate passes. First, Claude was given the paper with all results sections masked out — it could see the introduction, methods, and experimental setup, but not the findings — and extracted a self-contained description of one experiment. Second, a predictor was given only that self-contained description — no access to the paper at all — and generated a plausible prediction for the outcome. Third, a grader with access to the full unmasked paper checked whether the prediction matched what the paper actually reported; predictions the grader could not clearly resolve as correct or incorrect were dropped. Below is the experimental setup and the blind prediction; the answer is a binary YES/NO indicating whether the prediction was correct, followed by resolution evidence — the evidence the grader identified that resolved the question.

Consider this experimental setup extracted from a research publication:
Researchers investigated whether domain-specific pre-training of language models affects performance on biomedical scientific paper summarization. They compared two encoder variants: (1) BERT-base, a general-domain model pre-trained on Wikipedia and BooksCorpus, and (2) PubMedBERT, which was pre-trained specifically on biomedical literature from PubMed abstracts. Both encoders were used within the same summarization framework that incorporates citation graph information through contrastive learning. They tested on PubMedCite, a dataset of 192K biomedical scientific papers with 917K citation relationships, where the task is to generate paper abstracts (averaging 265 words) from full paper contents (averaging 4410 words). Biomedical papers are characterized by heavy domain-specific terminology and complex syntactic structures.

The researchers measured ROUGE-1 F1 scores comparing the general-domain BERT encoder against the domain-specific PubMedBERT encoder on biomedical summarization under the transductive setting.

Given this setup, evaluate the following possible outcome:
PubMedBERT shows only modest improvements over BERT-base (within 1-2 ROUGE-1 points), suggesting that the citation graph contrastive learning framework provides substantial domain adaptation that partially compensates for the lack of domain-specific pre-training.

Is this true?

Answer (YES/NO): NO